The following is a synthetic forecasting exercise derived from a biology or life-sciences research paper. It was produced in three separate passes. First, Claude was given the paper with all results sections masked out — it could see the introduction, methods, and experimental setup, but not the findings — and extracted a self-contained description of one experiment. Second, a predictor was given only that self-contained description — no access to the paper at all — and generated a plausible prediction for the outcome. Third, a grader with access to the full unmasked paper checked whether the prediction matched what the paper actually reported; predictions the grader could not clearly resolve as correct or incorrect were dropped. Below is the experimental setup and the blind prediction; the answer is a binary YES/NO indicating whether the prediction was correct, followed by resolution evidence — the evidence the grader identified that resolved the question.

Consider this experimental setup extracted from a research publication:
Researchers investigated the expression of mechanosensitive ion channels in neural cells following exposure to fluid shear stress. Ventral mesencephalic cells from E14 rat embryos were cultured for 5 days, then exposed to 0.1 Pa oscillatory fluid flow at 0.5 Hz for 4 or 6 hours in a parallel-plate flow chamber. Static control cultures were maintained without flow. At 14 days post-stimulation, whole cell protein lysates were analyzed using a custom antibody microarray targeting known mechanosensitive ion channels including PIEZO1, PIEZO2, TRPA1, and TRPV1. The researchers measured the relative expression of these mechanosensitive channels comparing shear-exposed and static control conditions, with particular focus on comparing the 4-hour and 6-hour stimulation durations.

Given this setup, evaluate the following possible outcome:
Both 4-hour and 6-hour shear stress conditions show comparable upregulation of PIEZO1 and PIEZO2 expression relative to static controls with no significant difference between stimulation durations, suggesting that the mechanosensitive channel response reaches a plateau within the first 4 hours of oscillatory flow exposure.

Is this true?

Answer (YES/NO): NO